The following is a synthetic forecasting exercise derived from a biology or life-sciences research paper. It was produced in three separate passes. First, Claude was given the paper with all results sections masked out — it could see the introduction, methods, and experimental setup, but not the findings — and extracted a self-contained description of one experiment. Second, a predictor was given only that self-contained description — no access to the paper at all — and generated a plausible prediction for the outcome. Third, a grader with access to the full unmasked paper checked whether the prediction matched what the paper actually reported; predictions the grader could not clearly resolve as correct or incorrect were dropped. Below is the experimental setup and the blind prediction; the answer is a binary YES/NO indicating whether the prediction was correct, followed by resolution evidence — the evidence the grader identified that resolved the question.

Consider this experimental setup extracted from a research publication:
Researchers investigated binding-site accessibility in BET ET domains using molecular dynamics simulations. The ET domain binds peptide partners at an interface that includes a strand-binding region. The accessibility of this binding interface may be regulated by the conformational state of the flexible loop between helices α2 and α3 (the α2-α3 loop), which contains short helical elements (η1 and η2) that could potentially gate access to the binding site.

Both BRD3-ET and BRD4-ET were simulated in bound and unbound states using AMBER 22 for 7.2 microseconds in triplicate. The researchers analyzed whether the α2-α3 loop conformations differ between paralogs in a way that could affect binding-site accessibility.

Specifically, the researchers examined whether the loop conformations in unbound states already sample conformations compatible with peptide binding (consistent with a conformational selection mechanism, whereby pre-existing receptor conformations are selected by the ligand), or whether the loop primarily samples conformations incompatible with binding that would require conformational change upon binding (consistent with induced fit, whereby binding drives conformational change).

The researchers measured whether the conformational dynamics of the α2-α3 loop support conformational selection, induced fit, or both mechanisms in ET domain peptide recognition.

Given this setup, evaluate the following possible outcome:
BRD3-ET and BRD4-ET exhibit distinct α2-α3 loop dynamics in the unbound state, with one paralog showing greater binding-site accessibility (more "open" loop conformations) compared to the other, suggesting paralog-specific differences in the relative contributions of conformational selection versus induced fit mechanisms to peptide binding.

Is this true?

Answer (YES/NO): NO